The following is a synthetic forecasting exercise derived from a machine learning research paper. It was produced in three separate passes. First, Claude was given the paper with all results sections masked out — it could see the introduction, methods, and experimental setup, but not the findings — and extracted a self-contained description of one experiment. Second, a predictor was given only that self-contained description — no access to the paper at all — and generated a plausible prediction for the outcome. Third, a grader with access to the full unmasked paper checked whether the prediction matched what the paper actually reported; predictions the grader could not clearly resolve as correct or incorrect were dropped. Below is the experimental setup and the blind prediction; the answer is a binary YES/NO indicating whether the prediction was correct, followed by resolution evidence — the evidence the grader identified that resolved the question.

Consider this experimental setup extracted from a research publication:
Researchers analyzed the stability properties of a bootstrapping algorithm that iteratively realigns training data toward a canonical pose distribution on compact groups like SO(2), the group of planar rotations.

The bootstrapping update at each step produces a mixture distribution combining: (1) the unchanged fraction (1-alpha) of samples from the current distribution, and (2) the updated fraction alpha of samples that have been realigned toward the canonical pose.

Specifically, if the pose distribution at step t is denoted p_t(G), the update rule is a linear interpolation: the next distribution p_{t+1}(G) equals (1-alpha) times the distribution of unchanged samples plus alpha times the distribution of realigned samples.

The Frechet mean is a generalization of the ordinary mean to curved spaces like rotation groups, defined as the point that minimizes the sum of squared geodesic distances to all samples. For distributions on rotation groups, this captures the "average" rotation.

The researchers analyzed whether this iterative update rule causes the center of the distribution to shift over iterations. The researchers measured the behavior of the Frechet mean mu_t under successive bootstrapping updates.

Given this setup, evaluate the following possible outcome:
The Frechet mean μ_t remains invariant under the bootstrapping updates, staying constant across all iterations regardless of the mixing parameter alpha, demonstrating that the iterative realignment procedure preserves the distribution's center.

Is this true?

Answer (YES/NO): NO